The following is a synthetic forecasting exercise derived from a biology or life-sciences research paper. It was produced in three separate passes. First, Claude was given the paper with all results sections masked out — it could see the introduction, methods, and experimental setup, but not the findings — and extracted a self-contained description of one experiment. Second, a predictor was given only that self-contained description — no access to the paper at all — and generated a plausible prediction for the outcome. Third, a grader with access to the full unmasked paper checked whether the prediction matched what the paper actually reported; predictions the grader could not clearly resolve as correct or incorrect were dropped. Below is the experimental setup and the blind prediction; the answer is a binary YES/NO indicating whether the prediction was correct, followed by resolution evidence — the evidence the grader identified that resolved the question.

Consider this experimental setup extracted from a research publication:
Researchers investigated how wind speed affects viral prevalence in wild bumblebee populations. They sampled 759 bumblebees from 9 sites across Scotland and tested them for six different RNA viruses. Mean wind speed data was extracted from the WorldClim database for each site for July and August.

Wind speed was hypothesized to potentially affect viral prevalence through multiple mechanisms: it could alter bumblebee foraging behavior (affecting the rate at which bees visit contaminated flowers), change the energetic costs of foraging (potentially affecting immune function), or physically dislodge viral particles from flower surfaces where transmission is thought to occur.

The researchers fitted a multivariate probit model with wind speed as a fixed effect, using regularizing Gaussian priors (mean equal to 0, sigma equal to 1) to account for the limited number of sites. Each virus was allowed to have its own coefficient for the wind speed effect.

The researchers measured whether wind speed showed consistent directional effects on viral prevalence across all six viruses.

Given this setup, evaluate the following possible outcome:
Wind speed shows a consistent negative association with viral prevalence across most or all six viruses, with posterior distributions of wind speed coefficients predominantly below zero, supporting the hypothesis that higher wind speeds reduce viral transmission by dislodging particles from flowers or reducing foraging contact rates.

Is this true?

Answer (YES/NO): NO